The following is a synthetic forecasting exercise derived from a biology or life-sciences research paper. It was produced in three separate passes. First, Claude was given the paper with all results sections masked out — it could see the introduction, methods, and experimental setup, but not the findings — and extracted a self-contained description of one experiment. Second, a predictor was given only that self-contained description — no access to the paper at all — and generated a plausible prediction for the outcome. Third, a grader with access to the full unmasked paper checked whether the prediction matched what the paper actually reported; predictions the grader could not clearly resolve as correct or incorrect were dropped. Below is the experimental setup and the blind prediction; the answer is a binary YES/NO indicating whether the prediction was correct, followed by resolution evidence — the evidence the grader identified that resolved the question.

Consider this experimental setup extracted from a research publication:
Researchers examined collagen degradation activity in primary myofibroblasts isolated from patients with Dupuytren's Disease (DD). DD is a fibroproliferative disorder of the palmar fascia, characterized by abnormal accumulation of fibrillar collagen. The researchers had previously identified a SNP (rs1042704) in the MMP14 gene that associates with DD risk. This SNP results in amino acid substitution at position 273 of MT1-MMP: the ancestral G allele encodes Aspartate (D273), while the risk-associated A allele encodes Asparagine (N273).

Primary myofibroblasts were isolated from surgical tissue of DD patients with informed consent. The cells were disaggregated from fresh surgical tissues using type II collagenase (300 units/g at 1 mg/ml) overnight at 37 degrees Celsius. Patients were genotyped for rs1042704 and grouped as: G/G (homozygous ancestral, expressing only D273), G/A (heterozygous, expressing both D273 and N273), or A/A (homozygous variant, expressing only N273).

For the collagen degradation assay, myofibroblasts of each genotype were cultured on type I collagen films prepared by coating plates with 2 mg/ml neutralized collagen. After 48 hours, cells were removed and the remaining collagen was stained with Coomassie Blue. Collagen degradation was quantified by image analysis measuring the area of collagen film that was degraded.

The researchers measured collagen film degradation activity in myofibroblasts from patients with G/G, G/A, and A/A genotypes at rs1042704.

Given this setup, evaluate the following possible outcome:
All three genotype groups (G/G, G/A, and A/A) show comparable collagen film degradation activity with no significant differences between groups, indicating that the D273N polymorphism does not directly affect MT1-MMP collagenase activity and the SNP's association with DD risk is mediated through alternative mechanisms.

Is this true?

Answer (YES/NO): NO